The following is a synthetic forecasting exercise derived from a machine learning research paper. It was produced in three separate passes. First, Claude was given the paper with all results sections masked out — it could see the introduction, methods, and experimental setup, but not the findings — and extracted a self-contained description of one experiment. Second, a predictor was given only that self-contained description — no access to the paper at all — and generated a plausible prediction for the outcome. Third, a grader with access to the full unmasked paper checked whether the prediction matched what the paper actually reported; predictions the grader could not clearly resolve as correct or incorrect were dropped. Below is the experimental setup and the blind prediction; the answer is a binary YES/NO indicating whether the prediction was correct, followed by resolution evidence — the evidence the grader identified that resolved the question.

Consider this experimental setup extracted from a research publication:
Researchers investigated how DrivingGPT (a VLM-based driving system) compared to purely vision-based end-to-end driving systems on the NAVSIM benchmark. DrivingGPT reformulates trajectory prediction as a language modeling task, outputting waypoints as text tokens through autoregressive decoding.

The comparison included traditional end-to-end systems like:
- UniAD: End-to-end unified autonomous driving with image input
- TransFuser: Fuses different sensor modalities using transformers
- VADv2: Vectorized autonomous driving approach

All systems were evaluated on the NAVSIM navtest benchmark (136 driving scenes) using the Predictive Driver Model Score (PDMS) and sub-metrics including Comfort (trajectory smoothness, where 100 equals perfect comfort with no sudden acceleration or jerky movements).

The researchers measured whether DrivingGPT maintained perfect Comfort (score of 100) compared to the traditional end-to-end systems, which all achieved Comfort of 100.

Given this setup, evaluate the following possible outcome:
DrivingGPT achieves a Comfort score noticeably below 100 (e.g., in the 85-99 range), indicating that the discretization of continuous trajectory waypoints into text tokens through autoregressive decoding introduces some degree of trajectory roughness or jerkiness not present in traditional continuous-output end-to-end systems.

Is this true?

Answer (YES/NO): YES